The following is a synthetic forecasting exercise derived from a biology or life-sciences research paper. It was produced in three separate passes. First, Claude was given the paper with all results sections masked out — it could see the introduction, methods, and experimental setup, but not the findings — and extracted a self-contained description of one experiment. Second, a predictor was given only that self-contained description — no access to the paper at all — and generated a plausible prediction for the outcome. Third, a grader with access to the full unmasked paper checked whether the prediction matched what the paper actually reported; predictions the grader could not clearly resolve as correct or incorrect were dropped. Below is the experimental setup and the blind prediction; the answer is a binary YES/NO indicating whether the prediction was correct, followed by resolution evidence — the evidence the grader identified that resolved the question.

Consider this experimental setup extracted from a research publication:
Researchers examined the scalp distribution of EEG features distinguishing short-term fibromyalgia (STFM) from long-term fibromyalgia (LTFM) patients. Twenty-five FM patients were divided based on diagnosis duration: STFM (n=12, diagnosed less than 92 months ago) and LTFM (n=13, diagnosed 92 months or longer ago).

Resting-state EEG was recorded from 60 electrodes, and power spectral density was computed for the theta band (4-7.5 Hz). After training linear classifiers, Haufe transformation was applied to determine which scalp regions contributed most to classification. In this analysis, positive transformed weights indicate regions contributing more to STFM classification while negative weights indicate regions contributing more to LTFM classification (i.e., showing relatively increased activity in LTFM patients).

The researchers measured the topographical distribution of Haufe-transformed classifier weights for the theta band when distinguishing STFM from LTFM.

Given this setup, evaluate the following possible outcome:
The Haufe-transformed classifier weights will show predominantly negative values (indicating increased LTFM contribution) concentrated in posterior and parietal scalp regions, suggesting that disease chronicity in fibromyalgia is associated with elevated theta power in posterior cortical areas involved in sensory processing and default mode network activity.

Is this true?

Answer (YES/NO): NO